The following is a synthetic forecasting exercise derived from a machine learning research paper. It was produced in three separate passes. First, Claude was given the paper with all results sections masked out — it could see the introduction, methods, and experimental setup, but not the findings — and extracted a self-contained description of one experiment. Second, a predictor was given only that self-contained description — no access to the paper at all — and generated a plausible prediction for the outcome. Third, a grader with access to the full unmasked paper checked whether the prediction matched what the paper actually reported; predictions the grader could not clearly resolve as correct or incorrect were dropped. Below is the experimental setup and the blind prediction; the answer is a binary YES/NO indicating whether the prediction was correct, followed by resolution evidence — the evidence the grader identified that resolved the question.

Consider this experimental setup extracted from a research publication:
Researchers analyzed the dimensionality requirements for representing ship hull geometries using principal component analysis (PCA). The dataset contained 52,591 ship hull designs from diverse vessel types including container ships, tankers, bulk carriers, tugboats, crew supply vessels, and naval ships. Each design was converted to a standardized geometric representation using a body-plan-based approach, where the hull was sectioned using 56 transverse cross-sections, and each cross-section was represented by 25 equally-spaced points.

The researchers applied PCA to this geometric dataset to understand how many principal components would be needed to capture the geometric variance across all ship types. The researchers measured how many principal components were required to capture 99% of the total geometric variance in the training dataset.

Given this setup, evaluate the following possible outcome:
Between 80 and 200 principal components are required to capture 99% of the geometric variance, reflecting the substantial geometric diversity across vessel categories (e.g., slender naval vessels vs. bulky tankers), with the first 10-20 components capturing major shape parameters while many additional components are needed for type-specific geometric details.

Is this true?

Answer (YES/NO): NO